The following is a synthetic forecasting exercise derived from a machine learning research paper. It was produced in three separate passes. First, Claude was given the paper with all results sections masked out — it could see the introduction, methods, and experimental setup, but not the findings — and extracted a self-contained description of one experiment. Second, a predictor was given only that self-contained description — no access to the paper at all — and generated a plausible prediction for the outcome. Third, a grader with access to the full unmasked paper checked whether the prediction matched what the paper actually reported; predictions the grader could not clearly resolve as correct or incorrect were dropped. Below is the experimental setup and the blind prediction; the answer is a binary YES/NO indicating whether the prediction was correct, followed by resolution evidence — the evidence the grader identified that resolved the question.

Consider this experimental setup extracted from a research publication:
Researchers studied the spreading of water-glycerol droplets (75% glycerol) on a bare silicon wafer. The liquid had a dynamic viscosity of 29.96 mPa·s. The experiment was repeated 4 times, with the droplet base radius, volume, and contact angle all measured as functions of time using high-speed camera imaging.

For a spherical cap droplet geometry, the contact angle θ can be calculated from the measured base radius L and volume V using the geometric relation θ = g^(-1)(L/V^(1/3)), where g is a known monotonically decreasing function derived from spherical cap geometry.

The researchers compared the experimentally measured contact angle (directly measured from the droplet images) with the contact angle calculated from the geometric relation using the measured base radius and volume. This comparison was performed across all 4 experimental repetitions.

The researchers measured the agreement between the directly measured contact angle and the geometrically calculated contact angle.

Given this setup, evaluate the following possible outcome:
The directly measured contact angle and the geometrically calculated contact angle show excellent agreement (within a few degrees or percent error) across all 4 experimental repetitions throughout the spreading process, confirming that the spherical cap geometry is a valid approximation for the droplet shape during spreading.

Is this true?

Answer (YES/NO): NO